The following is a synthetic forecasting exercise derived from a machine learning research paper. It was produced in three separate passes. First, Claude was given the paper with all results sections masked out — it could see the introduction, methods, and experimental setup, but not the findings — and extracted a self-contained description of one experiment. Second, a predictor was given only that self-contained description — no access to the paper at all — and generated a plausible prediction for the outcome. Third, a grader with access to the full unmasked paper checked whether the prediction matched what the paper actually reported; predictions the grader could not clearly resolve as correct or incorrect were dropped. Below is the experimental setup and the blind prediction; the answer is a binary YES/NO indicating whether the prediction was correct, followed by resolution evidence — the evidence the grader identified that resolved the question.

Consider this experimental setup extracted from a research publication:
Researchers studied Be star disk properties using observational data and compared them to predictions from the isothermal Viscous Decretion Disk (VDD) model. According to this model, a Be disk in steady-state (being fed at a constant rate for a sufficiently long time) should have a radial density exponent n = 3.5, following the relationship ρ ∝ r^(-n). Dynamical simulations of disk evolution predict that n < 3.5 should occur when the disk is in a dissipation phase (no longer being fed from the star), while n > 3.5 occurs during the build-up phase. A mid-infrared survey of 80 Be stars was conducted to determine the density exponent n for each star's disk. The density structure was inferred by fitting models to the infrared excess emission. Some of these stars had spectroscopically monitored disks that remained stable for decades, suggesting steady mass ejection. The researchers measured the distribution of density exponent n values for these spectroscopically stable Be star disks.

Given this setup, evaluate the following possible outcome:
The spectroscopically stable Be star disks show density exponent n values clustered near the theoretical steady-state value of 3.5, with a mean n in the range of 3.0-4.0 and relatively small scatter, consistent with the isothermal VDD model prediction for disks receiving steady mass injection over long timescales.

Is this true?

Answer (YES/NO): NO